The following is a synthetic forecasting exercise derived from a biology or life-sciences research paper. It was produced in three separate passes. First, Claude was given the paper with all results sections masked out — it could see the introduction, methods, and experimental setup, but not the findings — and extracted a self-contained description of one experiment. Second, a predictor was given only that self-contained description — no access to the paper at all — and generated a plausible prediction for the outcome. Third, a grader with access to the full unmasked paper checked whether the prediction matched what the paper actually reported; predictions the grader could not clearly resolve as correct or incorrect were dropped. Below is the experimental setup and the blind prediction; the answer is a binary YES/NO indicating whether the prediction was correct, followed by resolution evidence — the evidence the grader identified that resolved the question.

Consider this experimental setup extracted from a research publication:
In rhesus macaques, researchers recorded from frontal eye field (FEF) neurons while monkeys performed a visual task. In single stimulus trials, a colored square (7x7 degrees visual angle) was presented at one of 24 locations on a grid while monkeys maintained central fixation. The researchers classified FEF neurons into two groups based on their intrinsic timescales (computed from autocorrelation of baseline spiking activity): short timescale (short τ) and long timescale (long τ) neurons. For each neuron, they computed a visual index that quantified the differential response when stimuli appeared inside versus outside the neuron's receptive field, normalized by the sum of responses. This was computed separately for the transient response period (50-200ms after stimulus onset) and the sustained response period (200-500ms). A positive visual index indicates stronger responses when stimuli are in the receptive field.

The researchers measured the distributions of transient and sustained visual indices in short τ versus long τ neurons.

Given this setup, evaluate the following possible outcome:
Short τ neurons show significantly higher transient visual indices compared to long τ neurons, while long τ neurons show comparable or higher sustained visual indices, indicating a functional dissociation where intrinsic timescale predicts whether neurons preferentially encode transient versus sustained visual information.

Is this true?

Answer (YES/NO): NO